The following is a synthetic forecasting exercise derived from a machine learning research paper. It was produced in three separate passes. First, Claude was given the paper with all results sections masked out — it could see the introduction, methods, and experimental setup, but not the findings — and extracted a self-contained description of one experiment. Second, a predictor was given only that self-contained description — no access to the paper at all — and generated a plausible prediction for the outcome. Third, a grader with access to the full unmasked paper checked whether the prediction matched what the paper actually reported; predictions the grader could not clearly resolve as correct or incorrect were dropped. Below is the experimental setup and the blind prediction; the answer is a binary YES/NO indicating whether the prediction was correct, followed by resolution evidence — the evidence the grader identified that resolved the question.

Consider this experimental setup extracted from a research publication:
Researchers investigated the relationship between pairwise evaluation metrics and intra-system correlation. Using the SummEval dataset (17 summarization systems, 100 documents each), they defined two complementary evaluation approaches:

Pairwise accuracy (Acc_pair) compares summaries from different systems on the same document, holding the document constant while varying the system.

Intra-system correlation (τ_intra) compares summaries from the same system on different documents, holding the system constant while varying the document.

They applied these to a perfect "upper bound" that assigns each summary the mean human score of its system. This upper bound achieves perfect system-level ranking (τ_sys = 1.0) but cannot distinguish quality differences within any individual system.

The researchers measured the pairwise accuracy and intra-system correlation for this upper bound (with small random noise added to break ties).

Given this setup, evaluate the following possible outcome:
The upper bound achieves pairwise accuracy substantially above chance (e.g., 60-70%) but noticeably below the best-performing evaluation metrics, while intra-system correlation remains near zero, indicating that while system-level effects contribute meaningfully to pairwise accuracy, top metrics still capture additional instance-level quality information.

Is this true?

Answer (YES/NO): NO